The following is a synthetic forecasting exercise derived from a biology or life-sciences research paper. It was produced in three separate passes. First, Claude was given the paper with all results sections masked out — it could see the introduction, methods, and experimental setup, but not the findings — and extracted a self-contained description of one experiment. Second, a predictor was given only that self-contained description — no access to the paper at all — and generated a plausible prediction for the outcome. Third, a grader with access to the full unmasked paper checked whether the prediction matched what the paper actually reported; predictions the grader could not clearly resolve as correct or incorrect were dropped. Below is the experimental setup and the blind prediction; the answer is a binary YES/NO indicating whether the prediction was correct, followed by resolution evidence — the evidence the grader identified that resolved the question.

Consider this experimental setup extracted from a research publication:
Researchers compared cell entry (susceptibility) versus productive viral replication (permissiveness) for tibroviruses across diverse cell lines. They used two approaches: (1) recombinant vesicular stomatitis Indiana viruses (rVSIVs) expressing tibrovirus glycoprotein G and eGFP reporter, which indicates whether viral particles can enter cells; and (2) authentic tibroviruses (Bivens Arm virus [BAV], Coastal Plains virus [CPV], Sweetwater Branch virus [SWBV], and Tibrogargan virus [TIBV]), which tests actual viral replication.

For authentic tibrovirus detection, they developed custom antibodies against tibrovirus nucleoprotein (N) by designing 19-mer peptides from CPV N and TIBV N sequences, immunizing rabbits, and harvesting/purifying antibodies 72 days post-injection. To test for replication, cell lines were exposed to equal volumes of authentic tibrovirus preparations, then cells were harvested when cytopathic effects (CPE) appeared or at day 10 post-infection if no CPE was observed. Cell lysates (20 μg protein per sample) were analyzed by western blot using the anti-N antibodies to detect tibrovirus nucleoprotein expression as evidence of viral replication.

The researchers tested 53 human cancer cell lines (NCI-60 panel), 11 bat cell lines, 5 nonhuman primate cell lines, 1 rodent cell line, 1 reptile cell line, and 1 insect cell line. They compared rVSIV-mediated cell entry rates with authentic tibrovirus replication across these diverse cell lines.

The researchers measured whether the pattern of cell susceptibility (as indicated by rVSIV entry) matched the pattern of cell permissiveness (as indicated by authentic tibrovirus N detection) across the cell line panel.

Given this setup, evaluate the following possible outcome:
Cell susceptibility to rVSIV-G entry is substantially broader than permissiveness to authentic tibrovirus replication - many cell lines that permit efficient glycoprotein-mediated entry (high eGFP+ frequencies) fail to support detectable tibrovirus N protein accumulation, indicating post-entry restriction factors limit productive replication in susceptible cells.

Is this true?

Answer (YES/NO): YES